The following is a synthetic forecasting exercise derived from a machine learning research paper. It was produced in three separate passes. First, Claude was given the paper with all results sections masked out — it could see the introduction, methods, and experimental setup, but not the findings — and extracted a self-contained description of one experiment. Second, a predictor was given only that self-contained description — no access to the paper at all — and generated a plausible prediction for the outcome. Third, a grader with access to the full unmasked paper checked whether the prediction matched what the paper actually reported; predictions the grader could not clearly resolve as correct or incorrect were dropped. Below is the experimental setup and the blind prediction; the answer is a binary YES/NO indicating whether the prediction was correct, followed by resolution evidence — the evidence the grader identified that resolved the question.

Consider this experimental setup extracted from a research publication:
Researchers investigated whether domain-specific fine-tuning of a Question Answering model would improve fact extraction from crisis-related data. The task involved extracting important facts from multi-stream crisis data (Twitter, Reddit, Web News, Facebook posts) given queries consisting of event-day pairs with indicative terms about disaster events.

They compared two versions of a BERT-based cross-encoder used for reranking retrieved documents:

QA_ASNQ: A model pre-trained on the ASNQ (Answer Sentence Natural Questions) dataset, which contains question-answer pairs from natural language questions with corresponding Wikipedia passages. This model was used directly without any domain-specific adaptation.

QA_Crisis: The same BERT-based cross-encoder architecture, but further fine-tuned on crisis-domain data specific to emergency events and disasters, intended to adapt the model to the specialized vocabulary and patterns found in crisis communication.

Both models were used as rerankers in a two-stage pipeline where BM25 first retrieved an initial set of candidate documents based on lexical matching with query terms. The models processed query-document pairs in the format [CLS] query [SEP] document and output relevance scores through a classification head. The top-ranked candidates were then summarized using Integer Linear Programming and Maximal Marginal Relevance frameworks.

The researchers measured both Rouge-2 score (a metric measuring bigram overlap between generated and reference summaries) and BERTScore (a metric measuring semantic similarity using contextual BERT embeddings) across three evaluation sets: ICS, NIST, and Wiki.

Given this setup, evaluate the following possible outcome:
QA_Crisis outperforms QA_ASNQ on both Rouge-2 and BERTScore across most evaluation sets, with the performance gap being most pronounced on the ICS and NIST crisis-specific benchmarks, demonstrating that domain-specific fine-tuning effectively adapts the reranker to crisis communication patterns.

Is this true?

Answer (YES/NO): NO